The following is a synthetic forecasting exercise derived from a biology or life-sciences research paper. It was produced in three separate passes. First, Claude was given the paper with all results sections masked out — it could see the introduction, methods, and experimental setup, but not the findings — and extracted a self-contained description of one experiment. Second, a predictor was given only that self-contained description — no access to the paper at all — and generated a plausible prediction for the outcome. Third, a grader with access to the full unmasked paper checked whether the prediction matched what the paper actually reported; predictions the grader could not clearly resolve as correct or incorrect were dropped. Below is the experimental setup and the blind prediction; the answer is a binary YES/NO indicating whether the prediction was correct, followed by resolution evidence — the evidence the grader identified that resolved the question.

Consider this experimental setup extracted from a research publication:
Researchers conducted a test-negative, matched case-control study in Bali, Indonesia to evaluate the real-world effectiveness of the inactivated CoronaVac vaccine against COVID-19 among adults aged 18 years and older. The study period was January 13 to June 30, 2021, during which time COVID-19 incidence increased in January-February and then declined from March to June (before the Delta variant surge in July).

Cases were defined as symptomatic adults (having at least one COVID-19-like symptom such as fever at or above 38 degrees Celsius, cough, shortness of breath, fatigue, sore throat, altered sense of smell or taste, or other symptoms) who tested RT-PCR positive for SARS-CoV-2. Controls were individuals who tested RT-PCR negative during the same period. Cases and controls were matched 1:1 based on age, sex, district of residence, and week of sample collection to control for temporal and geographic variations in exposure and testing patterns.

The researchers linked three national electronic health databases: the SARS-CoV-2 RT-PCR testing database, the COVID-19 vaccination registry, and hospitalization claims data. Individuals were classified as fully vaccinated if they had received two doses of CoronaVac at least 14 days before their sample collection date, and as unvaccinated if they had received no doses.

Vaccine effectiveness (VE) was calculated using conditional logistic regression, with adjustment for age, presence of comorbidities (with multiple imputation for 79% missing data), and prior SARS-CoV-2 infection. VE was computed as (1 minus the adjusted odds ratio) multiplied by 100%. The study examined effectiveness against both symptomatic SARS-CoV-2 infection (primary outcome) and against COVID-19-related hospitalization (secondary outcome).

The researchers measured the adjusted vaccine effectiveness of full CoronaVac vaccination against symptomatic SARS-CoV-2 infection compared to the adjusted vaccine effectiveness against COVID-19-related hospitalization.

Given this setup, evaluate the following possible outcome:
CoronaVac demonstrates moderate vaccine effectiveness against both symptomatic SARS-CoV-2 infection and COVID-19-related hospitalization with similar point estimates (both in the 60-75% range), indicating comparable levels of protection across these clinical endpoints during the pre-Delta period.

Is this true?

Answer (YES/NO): YES